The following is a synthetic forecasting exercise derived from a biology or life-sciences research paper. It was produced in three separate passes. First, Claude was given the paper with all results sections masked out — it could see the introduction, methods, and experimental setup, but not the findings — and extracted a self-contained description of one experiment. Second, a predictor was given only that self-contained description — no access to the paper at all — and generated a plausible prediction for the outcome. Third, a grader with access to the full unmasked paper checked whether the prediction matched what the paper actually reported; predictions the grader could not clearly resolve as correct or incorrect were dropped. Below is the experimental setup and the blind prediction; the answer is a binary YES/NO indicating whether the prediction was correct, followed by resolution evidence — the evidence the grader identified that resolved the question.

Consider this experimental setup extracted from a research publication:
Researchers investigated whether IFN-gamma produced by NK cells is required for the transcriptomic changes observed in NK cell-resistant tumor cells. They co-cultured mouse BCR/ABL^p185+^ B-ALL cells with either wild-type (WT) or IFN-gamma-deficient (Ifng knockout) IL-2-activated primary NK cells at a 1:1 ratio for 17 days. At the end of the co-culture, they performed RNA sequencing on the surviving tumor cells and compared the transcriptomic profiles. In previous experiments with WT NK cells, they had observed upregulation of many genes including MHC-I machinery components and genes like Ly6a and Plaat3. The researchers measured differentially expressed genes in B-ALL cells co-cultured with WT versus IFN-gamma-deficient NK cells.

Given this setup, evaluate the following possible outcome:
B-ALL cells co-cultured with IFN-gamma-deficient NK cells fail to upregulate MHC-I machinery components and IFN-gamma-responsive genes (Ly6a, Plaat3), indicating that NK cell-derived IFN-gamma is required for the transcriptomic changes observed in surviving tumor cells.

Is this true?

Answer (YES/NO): YES